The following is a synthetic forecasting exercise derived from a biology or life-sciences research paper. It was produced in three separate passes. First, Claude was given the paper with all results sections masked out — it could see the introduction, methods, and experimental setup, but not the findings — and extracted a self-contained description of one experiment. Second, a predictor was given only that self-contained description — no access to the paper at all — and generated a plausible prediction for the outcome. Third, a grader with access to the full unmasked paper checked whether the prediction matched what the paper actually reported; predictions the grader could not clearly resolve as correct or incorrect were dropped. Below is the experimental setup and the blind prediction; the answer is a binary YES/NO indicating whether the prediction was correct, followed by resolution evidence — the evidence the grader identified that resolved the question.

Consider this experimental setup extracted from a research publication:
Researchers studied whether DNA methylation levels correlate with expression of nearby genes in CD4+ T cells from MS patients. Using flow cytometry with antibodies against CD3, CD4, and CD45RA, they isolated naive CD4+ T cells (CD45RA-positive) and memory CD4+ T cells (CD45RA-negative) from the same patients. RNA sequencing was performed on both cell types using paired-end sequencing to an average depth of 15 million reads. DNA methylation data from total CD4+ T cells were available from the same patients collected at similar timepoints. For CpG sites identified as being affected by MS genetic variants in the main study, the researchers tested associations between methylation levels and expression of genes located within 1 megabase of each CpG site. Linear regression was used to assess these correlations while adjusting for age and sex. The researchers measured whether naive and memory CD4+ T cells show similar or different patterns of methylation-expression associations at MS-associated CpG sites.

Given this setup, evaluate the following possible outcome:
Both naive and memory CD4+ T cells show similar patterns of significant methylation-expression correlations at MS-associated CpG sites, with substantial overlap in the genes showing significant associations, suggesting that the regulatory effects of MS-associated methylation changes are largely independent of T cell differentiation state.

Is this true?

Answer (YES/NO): YES